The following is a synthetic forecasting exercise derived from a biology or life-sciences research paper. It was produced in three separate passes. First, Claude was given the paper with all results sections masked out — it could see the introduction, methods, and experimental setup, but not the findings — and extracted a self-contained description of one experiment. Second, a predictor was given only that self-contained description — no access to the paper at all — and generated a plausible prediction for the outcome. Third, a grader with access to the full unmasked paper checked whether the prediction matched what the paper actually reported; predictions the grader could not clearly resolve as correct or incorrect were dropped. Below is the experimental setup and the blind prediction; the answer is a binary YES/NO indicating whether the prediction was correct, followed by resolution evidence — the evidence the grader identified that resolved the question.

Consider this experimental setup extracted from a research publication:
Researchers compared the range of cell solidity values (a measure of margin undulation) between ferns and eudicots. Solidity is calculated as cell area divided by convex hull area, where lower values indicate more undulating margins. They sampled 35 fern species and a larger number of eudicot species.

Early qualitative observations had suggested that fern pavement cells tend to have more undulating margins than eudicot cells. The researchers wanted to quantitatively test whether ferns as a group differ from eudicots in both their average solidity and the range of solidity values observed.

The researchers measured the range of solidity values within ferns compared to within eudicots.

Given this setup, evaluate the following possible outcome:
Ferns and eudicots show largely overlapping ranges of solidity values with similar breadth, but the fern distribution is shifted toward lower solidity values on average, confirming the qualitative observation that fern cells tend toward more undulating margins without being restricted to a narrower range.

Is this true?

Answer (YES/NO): NO